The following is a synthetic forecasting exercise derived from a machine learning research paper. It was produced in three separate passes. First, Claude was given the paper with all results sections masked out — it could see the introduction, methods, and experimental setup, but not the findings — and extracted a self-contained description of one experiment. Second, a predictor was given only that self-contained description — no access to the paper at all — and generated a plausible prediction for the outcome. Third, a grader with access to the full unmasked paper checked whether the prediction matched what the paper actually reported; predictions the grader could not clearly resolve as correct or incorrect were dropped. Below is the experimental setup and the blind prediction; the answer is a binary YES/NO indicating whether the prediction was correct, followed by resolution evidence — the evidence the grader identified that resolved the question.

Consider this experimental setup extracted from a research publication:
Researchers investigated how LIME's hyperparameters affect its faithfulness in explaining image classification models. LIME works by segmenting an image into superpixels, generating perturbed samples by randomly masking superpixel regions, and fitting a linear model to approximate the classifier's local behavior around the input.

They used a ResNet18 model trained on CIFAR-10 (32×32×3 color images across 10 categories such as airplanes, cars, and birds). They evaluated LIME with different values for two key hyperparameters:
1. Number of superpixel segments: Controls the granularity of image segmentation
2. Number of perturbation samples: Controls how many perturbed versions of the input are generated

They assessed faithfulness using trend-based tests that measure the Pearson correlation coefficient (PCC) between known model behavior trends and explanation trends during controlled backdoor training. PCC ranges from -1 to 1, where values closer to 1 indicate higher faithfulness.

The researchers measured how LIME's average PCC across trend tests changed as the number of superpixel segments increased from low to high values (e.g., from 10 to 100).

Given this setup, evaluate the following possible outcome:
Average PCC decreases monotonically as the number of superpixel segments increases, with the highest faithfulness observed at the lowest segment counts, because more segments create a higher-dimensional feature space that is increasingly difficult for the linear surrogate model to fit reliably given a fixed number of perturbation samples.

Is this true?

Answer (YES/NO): NO